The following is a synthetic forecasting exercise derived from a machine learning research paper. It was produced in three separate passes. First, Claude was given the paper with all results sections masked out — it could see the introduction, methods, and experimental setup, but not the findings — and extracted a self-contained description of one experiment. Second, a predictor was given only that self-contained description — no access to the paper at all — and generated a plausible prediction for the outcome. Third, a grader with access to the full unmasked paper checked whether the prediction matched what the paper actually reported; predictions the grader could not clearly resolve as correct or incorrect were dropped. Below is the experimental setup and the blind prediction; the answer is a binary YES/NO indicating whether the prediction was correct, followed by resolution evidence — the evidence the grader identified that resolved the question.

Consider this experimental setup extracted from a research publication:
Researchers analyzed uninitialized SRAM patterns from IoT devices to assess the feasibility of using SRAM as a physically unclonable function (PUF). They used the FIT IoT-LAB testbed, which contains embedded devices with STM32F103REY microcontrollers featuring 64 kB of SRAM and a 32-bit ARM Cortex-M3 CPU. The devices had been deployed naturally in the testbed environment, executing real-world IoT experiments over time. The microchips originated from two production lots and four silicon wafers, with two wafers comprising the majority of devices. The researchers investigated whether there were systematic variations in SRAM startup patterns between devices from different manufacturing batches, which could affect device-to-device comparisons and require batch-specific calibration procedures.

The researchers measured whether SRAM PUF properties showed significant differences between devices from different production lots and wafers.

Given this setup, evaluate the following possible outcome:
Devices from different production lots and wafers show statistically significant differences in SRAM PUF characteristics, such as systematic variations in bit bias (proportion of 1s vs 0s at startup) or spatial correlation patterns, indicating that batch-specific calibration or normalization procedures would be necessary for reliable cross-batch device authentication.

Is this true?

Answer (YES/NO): NO